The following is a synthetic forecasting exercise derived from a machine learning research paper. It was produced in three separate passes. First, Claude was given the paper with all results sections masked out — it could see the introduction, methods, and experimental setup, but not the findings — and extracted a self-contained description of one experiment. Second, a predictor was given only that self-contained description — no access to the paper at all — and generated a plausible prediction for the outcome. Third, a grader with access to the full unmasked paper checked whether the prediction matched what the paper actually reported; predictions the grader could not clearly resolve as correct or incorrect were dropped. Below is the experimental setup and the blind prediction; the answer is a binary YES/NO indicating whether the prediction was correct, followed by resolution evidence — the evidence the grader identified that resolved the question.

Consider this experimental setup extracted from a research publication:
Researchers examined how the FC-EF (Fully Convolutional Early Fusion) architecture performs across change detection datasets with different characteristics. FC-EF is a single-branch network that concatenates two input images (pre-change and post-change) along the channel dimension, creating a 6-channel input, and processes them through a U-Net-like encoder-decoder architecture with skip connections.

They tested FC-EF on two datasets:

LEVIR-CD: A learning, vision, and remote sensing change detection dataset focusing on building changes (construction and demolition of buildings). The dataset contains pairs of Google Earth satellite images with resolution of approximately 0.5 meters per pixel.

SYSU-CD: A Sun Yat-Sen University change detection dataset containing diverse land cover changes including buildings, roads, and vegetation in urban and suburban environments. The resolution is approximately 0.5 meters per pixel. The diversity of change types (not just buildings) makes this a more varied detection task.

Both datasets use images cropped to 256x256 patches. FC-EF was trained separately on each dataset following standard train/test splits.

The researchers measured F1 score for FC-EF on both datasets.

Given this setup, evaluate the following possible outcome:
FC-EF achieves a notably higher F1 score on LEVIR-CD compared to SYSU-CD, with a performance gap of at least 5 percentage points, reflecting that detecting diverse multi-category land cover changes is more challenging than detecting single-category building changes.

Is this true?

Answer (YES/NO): YES